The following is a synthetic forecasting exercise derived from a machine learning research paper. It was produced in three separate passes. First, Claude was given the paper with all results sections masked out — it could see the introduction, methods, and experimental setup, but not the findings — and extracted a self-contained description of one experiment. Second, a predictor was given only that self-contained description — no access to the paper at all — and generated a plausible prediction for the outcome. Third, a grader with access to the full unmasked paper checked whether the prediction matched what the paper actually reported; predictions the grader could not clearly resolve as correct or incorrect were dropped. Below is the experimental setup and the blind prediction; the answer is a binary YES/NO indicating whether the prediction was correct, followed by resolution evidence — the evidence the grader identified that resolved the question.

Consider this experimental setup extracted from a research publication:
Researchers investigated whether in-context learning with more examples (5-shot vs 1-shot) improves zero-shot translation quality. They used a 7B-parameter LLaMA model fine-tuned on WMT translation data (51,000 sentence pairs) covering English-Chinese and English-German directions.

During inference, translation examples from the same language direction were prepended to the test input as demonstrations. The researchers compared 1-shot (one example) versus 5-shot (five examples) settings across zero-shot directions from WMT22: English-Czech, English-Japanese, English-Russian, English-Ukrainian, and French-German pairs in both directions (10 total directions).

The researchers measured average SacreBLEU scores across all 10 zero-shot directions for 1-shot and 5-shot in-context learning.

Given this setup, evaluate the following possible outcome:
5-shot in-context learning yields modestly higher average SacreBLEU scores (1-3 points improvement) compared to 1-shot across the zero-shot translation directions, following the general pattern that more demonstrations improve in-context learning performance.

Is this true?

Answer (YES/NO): NO